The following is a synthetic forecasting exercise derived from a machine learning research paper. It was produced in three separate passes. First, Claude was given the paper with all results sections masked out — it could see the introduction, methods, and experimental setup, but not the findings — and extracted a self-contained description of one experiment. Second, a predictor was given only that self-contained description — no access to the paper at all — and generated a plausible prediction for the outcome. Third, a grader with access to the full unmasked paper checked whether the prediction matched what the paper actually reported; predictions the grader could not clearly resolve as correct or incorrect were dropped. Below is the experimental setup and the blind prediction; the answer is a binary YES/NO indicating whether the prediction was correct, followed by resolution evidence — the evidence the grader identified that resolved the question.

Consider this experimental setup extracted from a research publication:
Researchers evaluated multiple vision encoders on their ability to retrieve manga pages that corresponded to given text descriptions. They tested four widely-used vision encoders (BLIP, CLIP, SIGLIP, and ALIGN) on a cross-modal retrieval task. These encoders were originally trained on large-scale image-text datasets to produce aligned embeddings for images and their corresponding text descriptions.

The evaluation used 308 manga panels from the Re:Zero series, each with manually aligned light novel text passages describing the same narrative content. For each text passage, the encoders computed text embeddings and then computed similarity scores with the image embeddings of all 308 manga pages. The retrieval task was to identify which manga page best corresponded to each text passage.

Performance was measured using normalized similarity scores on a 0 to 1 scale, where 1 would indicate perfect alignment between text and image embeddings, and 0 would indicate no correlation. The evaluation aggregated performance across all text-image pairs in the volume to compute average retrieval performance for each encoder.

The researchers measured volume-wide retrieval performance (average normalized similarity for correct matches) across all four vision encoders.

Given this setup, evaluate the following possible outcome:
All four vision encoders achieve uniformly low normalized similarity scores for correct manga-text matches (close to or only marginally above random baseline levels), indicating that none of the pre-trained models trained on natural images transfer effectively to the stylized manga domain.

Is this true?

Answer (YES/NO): YES